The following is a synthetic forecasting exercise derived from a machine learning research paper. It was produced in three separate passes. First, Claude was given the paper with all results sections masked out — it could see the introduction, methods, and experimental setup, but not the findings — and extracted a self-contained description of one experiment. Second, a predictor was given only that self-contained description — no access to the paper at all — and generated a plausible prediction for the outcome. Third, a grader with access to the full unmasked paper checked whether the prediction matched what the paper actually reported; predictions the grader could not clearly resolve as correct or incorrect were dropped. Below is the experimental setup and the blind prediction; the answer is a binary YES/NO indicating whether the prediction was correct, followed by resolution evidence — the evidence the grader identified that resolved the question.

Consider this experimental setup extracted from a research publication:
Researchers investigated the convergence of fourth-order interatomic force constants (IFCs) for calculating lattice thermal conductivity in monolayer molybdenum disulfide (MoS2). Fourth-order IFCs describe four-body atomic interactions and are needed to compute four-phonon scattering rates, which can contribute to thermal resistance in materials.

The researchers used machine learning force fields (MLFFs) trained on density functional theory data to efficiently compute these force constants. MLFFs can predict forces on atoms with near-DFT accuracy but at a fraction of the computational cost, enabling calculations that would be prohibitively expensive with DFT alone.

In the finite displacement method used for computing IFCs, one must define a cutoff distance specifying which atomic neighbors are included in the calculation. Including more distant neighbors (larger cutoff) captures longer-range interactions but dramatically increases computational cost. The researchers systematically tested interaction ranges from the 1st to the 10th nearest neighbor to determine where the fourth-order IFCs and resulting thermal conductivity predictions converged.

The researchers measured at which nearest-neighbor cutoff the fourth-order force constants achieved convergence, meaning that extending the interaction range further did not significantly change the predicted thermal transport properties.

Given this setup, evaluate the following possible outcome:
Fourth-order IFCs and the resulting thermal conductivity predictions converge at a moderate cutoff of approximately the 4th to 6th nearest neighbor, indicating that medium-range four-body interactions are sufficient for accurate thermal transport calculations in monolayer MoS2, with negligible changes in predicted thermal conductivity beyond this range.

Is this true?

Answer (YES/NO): YES